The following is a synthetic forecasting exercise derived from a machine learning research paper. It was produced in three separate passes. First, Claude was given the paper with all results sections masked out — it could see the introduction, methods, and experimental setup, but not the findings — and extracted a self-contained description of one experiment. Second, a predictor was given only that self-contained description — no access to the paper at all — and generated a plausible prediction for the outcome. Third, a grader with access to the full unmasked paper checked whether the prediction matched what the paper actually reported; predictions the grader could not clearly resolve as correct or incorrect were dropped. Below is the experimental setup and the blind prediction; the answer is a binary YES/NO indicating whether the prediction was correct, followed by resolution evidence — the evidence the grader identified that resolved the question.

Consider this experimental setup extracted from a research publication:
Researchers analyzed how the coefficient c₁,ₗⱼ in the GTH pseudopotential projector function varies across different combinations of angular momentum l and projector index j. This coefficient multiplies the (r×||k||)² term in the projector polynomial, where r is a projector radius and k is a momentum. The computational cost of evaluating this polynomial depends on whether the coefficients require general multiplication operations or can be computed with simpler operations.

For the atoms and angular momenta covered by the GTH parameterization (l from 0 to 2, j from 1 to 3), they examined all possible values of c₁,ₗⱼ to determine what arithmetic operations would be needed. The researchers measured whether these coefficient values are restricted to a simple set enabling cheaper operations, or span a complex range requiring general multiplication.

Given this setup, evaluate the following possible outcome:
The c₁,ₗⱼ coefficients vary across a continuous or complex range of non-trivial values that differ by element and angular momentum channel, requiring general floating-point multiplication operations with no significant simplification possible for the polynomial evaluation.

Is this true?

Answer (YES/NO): NO